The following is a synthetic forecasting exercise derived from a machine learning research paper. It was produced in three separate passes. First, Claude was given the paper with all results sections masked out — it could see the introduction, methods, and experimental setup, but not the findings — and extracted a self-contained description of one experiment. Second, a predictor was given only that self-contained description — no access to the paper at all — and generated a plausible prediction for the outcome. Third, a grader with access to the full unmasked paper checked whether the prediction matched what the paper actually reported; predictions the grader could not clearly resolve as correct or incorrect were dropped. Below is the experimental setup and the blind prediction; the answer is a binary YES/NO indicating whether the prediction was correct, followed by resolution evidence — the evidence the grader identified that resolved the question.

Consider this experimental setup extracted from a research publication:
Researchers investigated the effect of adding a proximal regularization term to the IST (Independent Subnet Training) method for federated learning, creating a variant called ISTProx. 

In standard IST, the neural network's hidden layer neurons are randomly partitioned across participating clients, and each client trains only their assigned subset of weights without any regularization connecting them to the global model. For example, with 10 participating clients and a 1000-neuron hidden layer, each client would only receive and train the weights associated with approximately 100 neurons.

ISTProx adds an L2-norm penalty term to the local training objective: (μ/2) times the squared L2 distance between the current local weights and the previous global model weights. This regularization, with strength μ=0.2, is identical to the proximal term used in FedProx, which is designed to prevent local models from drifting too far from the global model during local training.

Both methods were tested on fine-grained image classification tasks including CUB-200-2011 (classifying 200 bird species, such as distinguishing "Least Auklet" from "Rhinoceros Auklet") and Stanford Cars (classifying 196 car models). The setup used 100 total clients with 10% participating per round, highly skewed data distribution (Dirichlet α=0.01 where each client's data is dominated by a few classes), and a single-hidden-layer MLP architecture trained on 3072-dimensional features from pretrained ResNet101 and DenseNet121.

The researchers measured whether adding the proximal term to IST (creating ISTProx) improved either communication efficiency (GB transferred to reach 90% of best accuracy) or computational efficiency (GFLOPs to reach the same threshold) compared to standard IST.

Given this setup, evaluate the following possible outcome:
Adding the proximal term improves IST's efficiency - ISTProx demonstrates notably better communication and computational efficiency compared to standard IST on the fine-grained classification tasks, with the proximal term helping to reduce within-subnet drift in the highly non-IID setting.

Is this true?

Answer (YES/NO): NO